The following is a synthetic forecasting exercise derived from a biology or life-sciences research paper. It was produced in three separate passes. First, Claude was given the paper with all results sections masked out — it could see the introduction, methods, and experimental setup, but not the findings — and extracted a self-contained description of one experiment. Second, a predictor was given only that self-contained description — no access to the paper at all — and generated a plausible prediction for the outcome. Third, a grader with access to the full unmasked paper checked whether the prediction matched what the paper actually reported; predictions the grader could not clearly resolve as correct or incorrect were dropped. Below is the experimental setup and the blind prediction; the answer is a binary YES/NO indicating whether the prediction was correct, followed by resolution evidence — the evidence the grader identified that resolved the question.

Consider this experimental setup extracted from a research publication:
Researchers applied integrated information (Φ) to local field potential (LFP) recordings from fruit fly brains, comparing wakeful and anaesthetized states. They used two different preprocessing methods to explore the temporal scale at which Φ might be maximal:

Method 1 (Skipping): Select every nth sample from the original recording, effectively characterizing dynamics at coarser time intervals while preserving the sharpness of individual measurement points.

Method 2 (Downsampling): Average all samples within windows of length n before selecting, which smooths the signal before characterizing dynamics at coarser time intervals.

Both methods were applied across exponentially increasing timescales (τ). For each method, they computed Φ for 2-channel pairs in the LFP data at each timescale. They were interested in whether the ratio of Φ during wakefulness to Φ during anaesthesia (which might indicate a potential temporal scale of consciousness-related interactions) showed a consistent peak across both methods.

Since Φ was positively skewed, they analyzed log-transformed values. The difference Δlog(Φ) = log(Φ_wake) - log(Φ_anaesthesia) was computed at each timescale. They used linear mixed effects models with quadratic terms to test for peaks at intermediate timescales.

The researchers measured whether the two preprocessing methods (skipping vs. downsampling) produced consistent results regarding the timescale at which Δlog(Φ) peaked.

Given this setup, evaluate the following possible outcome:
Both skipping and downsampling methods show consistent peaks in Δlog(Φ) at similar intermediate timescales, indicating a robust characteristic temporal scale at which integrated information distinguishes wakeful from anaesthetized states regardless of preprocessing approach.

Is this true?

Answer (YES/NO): NO